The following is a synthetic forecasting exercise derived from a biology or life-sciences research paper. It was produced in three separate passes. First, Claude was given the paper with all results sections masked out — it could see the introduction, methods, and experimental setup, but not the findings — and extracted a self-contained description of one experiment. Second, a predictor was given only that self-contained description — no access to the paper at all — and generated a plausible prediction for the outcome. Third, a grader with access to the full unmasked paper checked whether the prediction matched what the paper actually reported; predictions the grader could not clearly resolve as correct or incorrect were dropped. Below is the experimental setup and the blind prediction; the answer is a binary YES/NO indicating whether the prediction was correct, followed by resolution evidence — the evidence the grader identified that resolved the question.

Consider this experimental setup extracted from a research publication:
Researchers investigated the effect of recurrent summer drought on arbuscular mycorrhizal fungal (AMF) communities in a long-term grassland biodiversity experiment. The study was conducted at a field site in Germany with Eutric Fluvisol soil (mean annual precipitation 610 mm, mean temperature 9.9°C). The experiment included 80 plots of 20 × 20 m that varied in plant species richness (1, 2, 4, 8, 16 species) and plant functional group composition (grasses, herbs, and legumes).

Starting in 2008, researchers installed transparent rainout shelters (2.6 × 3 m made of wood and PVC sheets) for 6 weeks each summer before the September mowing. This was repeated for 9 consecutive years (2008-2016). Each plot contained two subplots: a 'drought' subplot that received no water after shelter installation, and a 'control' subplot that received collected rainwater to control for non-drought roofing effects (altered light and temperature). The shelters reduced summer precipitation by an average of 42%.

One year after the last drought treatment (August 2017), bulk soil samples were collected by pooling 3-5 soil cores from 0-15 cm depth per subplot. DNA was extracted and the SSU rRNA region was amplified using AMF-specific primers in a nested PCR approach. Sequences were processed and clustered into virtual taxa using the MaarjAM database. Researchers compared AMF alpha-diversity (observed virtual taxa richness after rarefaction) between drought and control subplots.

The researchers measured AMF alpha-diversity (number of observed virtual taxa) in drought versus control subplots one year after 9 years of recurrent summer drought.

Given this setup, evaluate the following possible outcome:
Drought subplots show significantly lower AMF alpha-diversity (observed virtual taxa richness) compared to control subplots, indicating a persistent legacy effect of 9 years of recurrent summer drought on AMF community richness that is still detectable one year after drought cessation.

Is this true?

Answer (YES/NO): NO